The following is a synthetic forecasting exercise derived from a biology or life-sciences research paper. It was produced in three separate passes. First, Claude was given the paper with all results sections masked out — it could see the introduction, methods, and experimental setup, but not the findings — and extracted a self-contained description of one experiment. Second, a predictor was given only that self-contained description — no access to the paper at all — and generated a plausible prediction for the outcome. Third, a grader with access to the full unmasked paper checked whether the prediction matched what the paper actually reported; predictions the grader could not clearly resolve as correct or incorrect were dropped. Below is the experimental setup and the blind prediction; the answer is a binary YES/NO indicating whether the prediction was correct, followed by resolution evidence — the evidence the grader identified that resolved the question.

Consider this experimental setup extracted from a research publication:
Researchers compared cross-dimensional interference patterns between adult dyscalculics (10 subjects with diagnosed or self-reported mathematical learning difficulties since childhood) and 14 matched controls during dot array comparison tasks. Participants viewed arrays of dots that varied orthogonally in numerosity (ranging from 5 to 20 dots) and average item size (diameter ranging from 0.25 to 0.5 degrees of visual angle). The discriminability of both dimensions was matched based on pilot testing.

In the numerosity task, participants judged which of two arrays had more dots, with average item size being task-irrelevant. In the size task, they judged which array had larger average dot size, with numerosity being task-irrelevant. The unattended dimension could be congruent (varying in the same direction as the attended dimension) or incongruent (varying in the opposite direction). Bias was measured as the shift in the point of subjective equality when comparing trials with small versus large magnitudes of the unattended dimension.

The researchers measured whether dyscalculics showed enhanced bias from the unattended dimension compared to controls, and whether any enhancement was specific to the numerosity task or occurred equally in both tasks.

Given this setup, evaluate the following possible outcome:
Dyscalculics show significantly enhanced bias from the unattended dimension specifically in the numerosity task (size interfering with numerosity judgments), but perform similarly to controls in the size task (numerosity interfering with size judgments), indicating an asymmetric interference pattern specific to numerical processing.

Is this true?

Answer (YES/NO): YES